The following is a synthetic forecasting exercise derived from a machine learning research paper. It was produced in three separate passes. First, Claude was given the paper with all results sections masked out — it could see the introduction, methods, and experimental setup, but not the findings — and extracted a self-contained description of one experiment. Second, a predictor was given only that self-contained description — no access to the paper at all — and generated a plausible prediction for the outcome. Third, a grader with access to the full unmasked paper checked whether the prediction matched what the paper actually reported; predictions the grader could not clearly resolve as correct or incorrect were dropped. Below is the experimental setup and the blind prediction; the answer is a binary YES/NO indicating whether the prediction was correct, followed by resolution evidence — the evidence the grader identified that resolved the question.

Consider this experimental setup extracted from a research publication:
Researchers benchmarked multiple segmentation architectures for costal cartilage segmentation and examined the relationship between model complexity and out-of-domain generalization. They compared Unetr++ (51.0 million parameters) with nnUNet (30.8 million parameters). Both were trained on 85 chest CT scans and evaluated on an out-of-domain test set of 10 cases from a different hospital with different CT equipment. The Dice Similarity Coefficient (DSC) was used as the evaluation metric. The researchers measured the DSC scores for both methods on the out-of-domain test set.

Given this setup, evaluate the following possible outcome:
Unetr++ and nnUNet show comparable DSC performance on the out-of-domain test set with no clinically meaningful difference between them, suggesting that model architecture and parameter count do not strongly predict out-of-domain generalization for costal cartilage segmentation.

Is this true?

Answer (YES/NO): NO